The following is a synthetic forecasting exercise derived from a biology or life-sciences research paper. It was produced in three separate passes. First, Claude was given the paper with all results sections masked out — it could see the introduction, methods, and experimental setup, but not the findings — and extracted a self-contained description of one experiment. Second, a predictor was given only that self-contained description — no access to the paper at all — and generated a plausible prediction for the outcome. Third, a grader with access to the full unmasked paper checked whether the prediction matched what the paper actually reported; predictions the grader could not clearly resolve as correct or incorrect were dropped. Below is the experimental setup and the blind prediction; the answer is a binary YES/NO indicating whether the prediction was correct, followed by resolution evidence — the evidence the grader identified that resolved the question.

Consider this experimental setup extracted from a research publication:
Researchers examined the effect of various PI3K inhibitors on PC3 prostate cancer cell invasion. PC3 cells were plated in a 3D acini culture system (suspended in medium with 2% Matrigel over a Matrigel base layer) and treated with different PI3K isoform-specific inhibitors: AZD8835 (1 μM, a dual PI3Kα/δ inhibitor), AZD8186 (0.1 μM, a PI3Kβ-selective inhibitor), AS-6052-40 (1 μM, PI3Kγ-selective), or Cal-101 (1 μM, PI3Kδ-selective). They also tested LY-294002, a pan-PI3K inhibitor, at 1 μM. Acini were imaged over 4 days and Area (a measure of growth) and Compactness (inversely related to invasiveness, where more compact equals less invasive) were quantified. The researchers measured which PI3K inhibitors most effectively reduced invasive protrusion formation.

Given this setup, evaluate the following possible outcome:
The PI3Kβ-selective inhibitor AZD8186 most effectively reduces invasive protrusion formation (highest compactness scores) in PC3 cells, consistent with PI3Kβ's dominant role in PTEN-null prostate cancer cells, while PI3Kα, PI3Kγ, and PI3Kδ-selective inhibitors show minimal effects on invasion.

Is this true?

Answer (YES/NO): YES